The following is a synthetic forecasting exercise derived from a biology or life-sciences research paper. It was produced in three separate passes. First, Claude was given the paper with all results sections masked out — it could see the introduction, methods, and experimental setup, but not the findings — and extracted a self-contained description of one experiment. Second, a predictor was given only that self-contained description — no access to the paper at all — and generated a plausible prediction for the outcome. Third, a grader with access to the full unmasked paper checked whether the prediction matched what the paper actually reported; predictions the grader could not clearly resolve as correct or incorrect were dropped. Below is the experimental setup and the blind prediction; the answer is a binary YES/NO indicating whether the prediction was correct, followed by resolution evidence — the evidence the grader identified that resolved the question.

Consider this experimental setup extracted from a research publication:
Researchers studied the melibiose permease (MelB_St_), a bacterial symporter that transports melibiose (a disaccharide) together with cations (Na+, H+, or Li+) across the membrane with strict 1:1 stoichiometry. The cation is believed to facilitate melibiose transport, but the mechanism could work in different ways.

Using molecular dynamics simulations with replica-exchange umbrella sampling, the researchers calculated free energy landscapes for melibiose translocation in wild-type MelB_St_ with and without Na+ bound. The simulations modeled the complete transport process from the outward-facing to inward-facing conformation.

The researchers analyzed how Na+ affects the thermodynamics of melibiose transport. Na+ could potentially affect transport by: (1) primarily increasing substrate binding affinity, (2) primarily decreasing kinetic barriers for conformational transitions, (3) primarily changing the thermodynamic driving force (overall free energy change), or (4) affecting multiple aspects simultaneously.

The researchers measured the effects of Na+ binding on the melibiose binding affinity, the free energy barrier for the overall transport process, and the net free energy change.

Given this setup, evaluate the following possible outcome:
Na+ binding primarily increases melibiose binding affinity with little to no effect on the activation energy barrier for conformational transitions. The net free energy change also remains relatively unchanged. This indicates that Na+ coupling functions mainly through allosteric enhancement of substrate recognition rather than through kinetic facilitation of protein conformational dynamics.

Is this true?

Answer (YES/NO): NO